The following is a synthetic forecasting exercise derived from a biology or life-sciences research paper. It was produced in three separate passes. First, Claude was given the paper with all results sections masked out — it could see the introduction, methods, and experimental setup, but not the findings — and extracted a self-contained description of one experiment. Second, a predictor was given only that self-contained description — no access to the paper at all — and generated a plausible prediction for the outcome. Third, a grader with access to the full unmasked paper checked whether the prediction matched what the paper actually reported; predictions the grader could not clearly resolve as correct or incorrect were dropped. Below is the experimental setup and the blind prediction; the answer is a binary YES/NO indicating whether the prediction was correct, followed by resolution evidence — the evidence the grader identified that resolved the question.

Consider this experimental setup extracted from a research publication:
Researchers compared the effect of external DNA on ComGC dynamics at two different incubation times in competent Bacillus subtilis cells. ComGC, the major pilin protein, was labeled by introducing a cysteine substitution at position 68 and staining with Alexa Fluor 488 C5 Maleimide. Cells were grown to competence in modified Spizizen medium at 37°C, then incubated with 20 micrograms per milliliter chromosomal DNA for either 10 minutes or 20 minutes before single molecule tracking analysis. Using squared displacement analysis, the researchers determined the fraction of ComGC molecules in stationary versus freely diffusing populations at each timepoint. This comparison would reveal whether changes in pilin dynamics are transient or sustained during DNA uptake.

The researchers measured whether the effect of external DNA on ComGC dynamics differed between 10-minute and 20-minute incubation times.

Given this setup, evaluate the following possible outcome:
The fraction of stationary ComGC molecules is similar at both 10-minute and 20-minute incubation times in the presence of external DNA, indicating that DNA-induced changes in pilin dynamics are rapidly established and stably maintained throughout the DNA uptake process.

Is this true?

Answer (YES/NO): NO